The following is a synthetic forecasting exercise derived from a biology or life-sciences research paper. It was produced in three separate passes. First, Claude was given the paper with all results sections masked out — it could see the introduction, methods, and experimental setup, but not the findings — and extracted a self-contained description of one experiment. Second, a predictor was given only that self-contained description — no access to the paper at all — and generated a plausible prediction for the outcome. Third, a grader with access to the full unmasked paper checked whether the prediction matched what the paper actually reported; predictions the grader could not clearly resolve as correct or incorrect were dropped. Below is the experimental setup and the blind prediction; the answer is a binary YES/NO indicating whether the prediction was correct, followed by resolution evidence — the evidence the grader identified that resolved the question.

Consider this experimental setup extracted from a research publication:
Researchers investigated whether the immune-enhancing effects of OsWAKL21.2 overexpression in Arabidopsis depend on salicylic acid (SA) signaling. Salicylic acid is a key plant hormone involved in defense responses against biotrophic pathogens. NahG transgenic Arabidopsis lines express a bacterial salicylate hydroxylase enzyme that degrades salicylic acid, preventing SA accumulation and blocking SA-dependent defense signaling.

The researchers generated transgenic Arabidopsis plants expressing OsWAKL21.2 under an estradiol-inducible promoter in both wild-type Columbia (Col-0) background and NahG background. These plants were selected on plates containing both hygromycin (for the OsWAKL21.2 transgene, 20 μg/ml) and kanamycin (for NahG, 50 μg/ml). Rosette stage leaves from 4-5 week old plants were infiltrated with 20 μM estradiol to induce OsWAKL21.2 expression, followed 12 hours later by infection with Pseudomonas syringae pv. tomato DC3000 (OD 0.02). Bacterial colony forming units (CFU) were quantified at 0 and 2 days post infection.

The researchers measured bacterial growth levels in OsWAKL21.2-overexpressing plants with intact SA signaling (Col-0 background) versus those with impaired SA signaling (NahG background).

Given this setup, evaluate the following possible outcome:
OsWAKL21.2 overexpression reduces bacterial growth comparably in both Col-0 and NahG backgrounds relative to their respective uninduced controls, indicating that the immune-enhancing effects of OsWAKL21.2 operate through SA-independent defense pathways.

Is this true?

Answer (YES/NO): NO